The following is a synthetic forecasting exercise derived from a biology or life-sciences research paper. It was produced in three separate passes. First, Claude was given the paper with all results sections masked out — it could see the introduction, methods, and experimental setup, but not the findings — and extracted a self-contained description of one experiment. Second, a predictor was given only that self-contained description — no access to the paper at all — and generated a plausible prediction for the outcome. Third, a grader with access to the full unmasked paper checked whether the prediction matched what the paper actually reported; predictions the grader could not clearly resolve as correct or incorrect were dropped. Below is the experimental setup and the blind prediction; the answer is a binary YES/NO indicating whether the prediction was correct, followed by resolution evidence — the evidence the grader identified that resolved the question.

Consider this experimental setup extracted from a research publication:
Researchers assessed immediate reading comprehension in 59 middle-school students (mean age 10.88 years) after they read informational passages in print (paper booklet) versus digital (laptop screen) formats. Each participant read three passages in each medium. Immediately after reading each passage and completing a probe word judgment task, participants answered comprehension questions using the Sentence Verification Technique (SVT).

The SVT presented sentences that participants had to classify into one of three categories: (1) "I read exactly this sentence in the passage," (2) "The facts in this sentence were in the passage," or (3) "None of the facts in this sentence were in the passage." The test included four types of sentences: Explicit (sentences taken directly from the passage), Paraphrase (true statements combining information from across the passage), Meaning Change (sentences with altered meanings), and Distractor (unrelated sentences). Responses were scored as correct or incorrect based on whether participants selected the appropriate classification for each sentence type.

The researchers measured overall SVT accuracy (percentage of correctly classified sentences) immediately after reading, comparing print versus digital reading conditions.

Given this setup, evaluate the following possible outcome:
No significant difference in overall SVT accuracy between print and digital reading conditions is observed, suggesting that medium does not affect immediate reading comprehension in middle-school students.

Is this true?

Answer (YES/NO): YES